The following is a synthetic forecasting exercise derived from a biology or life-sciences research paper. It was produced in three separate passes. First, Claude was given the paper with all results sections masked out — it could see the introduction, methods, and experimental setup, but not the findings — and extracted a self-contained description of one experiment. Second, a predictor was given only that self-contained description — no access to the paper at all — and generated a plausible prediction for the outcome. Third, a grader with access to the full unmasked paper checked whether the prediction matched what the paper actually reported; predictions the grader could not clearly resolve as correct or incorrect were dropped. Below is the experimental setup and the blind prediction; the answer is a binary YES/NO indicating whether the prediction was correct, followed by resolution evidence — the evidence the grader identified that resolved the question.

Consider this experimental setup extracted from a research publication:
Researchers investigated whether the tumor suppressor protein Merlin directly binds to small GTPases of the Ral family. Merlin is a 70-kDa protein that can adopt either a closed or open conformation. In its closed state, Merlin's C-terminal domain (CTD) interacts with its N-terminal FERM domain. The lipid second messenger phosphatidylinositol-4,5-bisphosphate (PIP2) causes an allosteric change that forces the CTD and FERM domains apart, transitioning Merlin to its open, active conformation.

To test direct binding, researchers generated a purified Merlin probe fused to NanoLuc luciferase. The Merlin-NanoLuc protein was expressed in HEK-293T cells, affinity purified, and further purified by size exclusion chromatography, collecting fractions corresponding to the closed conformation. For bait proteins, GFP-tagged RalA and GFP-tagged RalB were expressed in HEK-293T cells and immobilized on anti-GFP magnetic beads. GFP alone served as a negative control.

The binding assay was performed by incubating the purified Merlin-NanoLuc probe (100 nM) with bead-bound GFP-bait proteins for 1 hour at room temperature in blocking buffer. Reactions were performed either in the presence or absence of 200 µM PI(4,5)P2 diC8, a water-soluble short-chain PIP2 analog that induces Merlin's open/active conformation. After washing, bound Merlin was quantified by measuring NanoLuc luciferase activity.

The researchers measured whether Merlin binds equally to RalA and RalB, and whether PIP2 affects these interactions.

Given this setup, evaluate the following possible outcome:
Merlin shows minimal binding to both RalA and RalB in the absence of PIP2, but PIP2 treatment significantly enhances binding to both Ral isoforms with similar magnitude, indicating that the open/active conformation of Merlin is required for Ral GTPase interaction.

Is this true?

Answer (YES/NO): NO